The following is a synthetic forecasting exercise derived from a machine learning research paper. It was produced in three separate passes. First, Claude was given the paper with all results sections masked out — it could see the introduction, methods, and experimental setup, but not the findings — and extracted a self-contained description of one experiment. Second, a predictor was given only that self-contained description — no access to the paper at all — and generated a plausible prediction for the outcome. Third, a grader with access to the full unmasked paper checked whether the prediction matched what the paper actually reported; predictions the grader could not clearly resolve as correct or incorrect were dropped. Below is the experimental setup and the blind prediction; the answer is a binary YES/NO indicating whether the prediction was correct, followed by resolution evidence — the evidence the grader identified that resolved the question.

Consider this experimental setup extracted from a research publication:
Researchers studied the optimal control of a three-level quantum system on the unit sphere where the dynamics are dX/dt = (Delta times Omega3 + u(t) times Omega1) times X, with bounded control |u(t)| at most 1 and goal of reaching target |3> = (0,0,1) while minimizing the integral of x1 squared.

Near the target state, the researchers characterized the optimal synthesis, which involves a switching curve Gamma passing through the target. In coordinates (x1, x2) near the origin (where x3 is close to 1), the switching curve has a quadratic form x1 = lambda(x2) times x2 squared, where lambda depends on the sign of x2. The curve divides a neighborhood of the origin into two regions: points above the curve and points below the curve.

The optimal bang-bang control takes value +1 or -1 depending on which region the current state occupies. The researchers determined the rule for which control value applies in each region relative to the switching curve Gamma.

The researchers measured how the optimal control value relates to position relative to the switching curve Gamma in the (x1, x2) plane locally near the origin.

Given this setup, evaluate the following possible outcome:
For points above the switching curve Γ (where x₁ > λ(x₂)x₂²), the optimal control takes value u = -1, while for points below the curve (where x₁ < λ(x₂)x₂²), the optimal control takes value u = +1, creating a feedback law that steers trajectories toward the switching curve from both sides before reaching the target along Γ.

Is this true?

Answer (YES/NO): NO